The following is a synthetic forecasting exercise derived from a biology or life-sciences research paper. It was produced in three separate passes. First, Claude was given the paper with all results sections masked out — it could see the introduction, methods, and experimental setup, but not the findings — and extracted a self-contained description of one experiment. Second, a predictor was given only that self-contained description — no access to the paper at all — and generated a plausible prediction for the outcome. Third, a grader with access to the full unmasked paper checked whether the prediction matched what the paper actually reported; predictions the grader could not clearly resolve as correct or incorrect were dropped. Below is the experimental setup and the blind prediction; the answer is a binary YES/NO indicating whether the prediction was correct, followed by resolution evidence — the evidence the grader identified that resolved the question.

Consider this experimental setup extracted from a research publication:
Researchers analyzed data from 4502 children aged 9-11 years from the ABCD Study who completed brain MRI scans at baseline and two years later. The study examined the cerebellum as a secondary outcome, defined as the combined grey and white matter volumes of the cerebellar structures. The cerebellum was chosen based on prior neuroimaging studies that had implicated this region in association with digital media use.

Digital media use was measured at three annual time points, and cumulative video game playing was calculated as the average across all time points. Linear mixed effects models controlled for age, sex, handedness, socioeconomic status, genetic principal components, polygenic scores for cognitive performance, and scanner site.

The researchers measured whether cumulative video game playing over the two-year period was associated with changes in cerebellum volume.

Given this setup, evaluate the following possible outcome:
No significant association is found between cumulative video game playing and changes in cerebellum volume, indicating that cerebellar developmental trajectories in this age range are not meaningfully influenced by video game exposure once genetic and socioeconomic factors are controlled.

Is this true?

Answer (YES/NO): YES